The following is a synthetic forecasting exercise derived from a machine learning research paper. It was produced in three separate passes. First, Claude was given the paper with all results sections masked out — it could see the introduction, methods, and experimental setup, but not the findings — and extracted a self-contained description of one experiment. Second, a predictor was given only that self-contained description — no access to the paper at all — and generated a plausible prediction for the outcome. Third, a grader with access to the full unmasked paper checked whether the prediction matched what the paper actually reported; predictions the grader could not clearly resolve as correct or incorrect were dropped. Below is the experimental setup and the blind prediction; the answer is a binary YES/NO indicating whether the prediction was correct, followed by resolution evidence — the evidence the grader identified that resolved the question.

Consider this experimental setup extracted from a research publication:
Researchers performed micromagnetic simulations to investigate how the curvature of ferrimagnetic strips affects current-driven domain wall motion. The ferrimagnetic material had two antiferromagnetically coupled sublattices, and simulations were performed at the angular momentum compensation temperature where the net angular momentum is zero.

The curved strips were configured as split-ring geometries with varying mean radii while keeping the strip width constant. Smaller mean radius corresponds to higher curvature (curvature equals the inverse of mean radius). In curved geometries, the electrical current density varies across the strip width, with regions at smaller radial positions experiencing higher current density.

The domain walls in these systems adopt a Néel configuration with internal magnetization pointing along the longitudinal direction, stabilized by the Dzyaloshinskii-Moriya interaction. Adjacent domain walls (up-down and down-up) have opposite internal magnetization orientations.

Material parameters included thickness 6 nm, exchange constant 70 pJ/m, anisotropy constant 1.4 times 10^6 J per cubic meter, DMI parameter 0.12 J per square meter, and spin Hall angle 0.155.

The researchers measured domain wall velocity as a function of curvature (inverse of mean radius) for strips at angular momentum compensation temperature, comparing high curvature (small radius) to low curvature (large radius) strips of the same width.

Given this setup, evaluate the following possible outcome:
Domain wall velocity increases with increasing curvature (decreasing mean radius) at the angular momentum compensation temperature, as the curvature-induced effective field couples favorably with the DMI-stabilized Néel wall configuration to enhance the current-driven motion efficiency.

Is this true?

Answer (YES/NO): NO